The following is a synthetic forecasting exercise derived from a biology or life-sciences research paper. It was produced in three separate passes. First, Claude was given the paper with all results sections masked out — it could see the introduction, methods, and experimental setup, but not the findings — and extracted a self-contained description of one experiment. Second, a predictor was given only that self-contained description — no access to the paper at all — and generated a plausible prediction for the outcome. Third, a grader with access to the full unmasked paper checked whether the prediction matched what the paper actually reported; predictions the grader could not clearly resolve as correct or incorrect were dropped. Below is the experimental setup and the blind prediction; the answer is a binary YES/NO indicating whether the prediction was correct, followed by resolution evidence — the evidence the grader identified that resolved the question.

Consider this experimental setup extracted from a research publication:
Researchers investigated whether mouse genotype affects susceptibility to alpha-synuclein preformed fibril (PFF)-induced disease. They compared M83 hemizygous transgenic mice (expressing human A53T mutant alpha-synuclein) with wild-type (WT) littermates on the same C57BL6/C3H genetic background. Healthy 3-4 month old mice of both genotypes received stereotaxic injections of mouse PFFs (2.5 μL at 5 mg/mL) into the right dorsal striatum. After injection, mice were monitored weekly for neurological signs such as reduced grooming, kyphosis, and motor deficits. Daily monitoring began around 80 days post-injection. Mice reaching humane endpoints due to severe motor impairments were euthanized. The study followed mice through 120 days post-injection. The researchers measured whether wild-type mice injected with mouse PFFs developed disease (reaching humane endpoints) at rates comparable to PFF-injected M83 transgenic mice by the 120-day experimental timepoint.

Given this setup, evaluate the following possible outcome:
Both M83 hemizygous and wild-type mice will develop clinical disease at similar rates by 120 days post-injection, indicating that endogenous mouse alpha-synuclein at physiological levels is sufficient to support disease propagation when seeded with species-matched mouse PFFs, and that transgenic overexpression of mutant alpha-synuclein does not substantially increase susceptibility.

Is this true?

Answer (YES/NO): NO